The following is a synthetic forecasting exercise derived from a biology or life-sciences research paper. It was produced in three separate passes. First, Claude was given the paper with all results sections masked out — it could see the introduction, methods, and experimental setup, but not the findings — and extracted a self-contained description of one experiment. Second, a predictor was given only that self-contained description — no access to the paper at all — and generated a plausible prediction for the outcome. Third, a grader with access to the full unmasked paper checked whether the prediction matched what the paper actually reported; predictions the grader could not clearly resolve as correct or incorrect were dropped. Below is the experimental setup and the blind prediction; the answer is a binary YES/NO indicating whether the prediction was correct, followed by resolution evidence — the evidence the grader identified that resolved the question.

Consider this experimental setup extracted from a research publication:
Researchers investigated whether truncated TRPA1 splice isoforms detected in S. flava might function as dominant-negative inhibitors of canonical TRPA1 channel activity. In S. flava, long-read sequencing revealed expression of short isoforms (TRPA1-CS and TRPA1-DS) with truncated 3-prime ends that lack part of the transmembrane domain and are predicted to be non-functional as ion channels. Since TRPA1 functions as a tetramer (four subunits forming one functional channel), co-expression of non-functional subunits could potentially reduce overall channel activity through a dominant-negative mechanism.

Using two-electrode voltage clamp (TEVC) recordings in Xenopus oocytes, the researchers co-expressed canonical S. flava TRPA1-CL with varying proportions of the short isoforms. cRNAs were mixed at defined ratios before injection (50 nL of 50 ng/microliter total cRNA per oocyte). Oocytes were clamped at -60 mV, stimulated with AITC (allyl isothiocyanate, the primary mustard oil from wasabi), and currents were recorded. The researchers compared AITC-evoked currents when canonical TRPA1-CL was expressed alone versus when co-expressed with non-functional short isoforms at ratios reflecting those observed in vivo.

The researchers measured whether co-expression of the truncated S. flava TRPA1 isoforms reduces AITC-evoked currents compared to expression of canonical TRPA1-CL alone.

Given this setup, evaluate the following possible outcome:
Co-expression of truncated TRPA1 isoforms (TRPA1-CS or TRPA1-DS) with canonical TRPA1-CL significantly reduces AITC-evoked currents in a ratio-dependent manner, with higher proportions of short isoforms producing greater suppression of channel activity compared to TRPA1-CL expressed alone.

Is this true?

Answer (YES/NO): NO